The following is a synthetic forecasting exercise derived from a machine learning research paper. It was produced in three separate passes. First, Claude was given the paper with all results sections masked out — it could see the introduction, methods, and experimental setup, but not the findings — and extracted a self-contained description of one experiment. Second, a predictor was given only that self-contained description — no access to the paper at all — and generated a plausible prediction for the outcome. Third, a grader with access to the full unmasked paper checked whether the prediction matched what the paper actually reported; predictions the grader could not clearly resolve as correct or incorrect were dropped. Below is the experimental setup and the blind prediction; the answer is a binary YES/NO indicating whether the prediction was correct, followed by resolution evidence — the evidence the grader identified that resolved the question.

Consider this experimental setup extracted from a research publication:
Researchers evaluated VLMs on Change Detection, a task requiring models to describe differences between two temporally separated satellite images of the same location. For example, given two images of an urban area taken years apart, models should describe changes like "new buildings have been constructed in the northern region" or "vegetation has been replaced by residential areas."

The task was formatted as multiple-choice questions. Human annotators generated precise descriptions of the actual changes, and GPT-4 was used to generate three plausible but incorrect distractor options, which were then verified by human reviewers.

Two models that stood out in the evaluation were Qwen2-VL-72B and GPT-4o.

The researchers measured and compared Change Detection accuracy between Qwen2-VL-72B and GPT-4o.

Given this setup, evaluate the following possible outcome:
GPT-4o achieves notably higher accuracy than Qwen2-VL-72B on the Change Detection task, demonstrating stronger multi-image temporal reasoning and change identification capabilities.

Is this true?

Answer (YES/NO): NO